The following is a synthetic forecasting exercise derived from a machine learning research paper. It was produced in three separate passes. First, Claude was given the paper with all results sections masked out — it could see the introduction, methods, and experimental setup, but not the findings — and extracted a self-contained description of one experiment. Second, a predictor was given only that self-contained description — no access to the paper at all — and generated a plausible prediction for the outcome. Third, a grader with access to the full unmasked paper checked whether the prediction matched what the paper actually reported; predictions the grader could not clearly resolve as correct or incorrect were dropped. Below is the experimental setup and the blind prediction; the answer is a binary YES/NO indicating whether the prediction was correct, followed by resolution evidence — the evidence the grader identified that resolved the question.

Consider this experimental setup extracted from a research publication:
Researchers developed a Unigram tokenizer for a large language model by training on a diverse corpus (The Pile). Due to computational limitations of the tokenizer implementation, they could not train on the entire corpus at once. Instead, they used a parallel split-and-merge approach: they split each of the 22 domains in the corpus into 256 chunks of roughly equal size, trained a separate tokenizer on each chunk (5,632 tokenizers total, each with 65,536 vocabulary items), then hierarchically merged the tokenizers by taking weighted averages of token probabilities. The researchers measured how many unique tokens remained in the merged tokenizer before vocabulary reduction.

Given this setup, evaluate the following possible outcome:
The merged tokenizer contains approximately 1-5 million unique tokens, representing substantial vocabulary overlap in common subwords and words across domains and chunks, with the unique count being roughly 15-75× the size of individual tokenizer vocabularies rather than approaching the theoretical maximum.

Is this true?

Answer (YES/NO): NO